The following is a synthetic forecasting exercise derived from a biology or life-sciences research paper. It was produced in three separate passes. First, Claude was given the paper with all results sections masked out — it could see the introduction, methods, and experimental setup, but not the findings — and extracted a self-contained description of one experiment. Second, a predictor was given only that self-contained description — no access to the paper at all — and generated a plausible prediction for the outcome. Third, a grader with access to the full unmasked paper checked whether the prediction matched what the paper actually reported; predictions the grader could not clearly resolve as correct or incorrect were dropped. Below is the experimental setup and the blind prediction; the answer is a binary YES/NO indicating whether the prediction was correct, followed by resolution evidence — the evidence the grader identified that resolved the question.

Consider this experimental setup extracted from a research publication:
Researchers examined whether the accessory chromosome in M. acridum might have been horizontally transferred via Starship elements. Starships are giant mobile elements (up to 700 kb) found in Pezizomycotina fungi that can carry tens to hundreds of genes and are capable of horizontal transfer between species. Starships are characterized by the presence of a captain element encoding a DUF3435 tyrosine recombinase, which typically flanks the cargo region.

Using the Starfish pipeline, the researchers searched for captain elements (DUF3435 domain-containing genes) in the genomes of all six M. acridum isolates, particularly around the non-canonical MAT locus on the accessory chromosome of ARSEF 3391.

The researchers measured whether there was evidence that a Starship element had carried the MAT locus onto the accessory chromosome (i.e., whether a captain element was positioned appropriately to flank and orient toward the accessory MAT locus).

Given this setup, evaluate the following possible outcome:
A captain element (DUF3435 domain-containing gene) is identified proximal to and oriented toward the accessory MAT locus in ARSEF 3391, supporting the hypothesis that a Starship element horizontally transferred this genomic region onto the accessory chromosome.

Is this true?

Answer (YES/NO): NO